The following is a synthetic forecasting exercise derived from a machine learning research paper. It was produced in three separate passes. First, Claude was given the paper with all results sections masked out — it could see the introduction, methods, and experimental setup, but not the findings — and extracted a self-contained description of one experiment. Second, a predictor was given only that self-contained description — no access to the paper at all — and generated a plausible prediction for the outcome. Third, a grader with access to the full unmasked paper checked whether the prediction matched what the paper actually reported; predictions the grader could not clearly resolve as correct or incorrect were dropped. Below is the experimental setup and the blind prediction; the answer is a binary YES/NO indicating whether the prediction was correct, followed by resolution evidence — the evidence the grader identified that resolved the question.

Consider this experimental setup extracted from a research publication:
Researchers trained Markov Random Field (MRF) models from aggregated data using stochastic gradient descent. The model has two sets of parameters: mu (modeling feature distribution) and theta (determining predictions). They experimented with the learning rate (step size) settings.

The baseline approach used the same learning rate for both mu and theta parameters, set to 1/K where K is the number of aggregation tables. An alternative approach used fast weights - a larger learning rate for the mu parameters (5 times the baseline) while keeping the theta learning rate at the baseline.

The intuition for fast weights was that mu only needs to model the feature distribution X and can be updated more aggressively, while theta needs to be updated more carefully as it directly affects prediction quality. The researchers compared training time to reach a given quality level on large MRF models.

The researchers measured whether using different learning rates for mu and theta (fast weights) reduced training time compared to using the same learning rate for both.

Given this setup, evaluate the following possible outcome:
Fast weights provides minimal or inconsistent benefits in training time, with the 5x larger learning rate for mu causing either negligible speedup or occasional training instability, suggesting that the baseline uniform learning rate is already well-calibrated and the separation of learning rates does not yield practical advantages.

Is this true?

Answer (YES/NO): NO